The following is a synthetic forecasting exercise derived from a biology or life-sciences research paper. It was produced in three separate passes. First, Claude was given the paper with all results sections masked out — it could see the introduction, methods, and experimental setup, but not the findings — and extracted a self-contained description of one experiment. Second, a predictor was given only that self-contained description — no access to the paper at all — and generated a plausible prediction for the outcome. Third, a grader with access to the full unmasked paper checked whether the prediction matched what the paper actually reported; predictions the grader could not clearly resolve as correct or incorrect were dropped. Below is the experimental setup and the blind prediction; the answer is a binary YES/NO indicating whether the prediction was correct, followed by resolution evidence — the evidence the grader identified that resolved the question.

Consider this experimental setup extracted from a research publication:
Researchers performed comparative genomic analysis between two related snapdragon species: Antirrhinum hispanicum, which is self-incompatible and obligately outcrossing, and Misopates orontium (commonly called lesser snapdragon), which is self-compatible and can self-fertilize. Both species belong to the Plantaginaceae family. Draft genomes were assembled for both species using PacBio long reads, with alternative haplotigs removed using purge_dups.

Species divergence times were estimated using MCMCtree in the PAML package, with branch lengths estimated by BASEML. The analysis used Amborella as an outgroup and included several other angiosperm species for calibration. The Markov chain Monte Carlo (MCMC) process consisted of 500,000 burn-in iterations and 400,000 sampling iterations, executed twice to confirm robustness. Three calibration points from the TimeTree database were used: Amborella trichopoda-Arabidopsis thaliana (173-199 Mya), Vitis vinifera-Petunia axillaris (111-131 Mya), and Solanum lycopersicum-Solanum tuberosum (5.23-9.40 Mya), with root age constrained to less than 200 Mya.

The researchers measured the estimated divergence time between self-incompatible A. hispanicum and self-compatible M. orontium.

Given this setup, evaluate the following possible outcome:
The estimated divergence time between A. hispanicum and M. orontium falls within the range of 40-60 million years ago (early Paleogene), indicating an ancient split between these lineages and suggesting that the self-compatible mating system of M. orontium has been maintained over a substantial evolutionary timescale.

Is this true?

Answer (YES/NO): NO